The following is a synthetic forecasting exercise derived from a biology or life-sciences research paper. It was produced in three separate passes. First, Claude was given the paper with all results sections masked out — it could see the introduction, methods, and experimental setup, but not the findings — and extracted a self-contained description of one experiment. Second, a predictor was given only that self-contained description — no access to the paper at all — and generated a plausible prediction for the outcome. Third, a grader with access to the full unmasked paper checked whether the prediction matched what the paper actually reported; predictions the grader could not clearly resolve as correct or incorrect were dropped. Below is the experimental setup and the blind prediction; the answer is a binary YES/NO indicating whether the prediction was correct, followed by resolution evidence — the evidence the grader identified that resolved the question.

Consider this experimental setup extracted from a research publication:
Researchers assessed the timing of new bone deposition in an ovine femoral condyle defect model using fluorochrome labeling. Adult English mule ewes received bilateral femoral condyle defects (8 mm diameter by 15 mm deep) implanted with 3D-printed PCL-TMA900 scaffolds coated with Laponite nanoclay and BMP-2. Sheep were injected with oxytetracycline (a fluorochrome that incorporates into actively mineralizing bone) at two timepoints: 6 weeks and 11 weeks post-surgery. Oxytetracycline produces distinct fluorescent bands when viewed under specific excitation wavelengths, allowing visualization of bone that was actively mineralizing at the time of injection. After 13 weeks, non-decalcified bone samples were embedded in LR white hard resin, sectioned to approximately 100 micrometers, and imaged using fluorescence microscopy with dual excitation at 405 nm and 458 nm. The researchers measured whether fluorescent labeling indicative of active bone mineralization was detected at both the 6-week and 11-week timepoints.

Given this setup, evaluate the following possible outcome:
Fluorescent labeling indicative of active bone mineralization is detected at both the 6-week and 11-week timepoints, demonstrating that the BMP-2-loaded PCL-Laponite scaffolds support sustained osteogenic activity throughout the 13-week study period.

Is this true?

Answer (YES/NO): NO